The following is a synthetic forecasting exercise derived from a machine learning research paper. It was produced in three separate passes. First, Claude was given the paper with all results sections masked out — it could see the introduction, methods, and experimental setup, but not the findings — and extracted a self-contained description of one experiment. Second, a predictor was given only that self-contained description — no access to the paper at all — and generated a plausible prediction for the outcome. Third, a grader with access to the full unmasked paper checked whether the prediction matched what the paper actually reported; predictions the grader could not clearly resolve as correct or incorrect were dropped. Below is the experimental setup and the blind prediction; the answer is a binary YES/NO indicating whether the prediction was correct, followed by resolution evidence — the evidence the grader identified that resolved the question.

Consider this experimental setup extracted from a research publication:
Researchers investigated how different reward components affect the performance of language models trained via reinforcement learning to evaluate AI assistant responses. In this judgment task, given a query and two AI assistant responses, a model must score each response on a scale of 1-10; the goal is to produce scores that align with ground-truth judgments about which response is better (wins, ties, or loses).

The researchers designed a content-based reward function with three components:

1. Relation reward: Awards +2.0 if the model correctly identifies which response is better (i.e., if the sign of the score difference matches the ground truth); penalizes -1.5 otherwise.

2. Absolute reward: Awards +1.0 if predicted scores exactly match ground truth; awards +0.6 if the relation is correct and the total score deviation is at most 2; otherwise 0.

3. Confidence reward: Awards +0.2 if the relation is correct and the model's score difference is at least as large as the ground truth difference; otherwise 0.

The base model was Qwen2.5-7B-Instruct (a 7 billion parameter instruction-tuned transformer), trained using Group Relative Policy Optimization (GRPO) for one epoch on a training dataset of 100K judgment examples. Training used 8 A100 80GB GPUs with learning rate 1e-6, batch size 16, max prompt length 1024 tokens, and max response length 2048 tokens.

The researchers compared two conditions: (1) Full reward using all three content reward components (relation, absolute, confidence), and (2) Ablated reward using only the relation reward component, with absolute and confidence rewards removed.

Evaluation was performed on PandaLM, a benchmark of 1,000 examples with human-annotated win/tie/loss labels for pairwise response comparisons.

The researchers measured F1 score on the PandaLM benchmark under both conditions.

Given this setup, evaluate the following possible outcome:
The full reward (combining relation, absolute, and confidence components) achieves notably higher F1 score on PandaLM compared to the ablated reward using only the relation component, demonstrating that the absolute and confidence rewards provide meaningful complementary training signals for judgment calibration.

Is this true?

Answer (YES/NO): YES